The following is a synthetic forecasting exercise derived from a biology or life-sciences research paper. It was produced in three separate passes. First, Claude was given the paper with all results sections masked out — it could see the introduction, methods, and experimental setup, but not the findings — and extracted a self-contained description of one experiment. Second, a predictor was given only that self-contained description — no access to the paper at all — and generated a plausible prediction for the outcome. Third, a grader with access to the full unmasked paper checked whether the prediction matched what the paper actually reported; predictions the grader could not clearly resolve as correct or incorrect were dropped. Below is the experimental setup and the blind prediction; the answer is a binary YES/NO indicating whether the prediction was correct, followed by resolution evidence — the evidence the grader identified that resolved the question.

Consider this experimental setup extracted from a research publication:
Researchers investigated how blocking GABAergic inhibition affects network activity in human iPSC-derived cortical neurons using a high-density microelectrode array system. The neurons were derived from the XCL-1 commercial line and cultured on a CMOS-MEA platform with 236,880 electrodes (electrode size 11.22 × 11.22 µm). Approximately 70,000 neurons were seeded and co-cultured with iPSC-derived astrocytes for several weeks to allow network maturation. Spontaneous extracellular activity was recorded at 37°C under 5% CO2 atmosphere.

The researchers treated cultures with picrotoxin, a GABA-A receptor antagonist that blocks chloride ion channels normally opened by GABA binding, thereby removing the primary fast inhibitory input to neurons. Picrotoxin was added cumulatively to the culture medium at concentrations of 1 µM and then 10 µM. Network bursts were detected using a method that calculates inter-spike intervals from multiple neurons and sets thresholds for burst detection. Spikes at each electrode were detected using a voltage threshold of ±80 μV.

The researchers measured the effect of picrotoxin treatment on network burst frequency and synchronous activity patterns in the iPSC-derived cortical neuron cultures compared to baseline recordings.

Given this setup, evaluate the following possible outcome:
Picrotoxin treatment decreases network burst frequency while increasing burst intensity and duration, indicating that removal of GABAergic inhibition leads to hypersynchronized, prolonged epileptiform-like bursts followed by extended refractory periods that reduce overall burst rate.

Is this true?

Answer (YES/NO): NO